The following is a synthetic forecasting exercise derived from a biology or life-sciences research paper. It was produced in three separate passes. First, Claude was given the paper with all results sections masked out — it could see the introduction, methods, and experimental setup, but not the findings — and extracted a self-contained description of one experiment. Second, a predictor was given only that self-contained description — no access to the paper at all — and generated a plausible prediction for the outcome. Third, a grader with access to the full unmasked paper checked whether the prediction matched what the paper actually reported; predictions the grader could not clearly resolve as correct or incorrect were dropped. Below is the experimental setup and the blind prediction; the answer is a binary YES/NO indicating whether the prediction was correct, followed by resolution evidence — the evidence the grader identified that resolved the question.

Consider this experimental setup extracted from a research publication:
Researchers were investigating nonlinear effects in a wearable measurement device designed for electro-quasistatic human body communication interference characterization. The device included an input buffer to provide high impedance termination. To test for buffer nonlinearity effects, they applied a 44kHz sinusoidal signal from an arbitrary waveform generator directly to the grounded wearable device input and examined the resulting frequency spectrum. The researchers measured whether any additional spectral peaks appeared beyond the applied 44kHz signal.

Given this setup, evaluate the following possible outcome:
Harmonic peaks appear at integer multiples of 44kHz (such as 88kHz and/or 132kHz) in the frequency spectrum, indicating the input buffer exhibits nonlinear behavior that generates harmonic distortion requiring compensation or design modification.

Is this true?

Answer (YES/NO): YES